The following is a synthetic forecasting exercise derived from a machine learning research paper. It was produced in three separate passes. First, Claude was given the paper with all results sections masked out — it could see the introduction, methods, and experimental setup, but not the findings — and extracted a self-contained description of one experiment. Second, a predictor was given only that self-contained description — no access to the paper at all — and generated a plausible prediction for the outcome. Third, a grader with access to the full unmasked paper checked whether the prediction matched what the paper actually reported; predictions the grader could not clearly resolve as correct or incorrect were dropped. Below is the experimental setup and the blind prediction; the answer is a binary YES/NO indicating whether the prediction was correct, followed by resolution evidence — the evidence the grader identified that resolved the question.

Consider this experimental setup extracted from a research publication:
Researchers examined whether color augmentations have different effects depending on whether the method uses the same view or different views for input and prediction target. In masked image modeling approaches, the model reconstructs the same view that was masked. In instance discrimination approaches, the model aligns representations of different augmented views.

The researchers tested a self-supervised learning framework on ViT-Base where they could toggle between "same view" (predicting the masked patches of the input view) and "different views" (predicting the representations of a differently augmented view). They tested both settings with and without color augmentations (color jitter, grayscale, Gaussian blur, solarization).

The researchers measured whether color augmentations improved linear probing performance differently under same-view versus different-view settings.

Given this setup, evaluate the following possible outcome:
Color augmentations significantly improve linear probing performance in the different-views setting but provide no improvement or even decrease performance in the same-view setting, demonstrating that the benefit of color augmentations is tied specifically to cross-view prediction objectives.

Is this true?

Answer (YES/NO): YES